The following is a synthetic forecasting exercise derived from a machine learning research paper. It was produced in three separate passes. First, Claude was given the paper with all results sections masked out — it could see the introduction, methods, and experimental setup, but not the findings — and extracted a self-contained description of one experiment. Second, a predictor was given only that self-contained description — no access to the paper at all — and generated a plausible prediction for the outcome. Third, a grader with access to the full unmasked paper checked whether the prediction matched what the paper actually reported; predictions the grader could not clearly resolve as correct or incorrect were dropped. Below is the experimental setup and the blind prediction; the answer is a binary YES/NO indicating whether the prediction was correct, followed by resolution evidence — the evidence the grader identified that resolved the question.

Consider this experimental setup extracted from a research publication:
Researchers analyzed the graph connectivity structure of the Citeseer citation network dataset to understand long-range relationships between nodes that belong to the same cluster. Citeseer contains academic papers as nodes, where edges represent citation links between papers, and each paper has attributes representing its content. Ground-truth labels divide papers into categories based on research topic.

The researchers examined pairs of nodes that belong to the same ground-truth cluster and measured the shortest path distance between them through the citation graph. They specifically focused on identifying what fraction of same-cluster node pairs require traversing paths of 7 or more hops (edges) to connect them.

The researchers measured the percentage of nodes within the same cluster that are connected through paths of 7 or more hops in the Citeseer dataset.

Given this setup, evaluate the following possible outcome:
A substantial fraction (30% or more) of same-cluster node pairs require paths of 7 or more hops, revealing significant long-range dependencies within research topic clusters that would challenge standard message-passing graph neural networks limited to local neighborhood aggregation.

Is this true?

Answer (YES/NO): YES